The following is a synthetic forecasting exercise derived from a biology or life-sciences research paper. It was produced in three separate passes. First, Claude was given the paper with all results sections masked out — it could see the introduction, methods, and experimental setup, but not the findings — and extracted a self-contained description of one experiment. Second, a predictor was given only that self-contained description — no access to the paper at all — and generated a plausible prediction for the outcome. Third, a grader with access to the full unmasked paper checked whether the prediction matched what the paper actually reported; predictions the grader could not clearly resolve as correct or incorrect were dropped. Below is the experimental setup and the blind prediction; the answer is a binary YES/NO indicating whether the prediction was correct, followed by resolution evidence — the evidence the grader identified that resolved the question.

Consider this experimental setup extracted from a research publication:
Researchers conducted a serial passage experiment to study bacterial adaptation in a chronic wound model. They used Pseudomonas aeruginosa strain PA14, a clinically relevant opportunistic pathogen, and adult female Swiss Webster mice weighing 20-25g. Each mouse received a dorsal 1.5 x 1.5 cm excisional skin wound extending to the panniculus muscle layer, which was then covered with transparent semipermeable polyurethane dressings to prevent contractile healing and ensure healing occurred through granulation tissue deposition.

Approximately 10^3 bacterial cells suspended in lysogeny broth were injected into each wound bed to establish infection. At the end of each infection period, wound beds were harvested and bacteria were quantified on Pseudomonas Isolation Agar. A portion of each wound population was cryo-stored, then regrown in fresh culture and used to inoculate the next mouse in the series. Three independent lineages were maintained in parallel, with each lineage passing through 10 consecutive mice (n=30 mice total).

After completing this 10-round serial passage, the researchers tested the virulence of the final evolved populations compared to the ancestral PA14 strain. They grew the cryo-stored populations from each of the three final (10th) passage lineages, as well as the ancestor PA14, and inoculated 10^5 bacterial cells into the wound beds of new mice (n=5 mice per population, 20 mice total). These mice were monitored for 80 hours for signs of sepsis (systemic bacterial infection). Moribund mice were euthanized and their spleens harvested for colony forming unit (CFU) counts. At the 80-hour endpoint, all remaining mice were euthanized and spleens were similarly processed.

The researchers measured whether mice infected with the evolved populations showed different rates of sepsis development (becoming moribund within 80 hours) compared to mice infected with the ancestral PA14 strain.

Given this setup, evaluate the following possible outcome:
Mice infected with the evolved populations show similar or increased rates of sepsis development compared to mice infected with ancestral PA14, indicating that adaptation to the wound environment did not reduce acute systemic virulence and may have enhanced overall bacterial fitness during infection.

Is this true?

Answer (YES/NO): NO